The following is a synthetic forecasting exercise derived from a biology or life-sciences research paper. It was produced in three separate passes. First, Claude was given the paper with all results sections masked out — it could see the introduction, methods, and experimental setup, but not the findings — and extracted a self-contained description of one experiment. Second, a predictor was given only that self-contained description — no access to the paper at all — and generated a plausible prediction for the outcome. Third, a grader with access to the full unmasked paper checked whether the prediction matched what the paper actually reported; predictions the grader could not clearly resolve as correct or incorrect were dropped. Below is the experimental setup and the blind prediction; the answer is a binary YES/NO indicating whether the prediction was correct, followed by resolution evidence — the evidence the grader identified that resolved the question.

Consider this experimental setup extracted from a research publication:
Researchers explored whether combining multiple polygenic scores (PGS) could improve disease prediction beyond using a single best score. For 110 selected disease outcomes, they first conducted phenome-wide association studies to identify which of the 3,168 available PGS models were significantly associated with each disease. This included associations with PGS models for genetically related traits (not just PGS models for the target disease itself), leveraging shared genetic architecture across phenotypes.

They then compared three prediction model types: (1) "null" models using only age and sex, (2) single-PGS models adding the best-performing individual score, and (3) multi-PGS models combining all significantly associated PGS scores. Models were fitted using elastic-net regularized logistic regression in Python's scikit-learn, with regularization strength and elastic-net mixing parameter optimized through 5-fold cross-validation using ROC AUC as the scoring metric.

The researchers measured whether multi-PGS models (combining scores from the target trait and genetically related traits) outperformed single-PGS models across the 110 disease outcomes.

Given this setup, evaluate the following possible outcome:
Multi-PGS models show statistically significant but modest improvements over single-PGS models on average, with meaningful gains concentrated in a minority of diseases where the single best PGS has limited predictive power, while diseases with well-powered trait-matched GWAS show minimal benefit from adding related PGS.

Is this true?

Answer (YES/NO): NO